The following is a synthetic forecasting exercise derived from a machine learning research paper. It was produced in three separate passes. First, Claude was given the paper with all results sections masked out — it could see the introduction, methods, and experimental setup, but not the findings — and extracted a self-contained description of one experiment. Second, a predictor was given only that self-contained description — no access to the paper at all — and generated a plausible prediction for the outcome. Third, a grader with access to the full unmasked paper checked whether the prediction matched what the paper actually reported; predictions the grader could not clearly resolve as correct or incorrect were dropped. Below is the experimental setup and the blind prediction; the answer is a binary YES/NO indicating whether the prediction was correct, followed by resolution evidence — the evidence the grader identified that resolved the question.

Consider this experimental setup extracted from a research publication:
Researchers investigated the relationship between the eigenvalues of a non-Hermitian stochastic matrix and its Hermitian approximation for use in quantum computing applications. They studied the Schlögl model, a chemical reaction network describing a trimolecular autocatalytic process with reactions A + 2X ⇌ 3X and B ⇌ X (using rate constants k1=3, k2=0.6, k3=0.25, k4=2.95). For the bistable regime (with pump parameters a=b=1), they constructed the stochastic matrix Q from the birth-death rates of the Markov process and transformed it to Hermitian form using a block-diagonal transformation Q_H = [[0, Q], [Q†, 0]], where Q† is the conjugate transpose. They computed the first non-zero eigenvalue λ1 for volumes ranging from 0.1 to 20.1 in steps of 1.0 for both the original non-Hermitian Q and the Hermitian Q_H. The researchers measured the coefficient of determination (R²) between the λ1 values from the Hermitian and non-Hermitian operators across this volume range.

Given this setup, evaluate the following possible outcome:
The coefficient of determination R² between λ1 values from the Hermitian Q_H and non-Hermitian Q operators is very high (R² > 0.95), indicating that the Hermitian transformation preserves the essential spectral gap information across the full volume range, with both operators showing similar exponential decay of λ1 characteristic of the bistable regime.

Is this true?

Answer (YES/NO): NO